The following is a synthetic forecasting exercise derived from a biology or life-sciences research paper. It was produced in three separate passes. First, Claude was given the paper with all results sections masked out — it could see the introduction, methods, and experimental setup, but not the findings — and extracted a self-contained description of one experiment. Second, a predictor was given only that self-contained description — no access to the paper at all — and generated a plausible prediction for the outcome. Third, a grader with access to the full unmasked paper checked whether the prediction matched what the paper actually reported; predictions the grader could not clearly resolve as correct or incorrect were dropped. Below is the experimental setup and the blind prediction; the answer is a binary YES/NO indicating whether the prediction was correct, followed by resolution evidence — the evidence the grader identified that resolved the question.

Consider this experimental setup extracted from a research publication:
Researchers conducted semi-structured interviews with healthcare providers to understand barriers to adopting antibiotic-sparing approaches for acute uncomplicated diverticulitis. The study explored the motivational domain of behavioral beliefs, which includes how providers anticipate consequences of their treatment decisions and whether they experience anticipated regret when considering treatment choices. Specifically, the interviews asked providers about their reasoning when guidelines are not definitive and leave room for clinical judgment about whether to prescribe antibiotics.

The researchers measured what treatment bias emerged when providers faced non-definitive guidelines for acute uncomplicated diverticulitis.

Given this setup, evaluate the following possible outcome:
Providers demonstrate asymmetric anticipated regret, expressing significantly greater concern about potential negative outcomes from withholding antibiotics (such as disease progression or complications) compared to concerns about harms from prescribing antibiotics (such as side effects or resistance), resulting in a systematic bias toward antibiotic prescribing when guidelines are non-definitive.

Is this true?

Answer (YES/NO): YES